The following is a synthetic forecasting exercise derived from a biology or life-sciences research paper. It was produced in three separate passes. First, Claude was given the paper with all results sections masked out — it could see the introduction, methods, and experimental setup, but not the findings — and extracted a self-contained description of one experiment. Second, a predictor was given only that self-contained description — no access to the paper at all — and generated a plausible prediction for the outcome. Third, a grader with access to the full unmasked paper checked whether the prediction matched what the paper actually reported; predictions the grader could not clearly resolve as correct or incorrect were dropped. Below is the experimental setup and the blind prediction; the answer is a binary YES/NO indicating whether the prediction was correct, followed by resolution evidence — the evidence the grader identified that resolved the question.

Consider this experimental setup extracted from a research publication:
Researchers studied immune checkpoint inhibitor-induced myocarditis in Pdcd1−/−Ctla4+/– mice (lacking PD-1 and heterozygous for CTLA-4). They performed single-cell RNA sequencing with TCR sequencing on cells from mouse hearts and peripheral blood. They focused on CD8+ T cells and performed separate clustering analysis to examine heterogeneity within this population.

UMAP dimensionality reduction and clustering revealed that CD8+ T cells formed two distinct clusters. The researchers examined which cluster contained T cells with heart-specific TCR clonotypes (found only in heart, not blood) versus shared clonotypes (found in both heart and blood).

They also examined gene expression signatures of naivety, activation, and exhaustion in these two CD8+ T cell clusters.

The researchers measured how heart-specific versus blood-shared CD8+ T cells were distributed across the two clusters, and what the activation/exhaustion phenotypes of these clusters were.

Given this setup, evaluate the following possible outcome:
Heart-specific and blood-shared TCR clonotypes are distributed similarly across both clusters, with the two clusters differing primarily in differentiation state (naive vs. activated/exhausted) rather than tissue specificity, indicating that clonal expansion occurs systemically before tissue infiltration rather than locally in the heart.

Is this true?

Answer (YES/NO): NO